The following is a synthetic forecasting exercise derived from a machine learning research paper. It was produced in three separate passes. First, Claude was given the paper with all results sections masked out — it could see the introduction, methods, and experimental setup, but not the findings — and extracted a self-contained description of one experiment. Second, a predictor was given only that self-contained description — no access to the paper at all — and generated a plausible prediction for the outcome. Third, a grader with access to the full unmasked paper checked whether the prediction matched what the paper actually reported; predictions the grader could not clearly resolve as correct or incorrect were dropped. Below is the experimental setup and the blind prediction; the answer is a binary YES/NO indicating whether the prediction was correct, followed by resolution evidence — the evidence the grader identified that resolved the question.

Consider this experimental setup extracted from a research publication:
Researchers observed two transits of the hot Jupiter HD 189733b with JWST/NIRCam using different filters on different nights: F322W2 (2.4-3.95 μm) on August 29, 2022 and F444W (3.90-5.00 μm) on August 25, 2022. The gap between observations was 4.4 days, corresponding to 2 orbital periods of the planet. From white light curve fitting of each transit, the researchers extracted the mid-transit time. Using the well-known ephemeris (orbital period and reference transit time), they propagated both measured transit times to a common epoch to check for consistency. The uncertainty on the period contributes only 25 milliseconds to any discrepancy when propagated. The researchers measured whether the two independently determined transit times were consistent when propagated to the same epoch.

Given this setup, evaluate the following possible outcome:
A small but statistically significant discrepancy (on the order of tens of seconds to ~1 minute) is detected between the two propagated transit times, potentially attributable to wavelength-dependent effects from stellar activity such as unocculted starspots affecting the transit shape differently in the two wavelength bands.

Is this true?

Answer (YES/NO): NO